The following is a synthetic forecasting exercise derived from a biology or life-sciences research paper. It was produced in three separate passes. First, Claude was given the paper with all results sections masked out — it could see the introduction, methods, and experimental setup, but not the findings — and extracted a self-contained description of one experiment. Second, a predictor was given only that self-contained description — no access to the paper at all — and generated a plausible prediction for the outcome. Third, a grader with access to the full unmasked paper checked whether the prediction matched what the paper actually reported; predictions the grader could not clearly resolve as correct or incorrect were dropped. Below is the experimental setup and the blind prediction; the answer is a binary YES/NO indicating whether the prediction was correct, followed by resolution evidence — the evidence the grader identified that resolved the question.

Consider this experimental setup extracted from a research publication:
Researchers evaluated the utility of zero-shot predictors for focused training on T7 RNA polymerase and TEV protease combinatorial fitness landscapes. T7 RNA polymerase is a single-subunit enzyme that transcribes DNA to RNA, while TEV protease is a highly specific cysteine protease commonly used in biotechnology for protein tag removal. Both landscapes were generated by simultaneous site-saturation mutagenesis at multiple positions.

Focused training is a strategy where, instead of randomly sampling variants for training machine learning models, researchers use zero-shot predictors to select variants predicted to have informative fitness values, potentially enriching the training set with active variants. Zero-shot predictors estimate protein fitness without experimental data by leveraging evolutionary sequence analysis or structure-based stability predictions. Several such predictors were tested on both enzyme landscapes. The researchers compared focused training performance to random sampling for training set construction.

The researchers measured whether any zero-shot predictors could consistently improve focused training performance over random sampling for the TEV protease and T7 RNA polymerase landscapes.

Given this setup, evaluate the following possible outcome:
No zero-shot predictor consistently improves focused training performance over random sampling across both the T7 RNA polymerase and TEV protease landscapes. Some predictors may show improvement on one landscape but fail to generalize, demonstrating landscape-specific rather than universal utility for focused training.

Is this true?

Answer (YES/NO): YES